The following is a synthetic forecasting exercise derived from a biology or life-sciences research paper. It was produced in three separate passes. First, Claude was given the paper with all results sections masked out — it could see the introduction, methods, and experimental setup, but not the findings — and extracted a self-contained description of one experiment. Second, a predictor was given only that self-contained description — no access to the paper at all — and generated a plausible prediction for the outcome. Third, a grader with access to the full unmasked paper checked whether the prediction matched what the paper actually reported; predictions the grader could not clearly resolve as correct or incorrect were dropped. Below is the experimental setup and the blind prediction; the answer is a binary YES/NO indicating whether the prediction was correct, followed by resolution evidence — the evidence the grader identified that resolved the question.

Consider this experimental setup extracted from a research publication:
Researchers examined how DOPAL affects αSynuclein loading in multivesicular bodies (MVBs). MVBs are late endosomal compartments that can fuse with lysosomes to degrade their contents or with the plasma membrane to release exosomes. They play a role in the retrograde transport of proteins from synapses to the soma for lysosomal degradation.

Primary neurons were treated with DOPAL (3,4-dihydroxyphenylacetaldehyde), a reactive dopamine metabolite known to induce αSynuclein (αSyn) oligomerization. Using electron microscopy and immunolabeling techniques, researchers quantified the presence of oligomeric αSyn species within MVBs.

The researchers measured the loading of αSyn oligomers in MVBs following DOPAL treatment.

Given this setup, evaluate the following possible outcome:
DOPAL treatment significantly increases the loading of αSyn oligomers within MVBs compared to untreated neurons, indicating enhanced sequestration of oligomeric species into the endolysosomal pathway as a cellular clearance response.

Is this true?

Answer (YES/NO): YES